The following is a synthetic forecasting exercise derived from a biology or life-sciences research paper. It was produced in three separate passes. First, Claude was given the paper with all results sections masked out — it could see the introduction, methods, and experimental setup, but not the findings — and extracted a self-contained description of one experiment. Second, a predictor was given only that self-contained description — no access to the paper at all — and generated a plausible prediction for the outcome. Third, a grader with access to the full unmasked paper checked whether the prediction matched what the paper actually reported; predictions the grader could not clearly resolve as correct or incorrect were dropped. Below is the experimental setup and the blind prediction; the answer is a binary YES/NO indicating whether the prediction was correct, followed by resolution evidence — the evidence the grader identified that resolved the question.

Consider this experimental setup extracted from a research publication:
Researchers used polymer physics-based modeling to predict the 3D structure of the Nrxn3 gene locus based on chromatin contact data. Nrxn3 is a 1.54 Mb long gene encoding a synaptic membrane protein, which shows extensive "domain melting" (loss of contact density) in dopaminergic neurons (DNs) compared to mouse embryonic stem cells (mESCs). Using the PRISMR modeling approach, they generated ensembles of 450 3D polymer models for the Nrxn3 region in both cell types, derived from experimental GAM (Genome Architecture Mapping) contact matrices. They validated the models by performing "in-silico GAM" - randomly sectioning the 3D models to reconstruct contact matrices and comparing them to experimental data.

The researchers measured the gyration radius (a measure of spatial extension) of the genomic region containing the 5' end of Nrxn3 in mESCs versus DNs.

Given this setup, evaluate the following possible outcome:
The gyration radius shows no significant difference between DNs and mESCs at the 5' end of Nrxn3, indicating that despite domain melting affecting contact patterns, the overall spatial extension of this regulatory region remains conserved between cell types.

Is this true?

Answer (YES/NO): NO